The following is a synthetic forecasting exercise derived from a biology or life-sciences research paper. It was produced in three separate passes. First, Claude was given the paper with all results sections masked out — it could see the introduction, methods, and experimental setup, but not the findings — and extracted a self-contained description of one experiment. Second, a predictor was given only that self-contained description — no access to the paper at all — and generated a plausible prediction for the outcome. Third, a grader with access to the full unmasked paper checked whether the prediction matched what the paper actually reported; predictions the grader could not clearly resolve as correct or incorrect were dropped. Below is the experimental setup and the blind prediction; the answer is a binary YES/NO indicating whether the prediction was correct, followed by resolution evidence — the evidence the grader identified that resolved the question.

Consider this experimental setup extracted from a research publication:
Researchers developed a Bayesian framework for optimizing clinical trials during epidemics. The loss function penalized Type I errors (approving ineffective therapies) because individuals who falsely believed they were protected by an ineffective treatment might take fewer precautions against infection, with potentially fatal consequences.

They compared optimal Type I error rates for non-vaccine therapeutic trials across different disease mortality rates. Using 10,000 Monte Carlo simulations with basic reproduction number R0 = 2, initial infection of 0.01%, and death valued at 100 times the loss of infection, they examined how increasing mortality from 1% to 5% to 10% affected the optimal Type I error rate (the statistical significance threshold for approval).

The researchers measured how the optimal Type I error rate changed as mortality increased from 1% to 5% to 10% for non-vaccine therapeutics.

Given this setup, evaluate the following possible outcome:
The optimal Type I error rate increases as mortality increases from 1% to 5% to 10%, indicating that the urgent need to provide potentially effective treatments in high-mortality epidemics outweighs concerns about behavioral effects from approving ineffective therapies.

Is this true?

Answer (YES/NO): YES